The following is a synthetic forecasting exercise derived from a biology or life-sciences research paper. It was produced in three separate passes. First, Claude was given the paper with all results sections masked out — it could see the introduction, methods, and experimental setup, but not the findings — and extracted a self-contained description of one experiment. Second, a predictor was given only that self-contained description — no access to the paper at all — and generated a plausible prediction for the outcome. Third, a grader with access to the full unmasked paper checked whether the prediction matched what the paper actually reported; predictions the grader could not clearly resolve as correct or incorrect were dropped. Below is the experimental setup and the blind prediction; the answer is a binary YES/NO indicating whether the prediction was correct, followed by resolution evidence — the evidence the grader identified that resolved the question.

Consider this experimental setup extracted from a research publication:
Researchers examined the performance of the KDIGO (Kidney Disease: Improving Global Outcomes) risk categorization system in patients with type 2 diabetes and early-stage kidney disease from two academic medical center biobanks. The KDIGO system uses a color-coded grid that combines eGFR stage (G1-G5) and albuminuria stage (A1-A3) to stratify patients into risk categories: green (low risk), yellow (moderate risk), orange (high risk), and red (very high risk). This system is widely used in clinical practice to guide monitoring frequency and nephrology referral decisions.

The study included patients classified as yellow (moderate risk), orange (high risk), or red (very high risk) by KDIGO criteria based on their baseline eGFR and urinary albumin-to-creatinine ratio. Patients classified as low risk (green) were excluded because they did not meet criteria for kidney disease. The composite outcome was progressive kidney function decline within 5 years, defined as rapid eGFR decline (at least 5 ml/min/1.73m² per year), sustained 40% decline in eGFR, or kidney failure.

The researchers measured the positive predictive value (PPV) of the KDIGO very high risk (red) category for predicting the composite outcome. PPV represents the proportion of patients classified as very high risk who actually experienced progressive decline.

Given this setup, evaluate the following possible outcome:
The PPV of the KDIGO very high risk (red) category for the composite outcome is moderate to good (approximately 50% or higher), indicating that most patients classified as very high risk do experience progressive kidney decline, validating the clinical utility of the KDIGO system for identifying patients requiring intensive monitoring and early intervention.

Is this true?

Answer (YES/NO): NO